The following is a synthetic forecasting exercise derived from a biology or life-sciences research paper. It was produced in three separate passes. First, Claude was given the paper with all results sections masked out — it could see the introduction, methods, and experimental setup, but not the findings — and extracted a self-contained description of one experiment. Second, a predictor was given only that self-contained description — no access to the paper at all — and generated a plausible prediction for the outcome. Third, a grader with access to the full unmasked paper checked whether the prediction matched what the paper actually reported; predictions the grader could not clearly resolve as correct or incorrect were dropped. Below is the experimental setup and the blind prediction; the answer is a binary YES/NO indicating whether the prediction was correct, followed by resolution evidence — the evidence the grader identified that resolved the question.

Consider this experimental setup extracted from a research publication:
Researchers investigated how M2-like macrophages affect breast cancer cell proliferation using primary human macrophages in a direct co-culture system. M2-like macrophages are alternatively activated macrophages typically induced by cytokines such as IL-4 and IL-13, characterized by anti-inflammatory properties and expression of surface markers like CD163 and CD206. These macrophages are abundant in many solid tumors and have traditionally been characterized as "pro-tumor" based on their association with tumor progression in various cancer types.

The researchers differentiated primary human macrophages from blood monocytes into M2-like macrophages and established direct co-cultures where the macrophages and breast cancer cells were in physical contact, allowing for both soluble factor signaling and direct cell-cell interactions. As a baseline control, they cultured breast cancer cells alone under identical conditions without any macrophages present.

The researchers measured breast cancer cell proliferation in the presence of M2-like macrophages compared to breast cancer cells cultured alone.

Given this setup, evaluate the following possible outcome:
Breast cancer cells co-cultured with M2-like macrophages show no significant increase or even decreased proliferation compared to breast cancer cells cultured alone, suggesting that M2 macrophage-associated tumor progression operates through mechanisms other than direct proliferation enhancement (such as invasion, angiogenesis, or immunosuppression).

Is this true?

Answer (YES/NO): YES